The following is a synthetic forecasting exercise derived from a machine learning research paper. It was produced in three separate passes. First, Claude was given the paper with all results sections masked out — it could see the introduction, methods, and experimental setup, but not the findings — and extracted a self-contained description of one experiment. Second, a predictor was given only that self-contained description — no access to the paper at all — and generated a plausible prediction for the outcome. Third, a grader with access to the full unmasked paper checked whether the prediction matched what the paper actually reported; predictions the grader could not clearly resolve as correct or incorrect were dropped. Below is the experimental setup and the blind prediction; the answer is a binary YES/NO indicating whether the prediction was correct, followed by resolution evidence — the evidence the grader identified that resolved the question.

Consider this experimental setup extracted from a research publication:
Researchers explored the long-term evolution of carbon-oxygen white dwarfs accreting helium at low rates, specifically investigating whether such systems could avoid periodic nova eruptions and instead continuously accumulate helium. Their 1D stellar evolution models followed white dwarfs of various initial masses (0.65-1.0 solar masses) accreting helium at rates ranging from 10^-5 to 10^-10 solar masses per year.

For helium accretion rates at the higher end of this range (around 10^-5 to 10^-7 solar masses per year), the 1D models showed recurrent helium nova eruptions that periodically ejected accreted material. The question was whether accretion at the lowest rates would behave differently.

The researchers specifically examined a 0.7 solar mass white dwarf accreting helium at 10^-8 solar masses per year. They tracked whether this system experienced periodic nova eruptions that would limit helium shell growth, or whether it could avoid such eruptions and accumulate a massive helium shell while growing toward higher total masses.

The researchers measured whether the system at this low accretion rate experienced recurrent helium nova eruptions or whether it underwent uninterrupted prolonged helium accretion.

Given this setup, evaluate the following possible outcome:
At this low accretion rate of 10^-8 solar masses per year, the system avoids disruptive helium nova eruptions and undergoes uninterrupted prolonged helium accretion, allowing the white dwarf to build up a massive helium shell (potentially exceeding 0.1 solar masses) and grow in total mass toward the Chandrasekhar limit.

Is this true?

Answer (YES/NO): YES